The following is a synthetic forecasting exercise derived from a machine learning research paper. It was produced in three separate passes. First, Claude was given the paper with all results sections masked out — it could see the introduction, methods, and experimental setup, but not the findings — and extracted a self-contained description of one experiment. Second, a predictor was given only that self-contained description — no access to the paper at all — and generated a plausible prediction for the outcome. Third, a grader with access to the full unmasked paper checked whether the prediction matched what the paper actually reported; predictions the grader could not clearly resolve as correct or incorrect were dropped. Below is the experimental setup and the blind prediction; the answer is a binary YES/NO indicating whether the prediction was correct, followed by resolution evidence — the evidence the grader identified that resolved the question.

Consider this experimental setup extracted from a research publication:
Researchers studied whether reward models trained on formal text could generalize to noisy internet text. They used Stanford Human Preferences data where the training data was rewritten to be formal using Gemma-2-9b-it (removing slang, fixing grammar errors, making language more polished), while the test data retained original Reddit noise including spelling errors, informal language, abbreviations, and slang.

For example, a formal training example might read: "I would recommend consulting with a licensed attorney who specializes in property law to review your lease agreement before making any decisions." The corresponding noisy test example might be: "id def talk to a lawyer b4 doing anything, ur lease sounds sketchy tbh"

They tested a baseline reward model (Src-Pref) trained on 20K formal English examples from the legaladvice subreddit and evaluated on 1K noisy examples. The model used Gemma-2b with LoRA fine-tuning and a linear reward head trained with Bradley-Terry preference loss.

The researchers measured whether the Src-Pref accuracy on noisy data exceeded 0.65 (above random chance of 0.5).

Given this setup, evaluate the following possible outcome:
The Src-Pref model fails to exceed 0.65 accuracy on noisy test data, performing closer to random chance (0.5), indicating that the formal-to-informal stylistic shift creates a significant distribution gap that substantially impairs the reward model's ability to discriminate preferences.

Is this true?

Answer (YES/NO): NO